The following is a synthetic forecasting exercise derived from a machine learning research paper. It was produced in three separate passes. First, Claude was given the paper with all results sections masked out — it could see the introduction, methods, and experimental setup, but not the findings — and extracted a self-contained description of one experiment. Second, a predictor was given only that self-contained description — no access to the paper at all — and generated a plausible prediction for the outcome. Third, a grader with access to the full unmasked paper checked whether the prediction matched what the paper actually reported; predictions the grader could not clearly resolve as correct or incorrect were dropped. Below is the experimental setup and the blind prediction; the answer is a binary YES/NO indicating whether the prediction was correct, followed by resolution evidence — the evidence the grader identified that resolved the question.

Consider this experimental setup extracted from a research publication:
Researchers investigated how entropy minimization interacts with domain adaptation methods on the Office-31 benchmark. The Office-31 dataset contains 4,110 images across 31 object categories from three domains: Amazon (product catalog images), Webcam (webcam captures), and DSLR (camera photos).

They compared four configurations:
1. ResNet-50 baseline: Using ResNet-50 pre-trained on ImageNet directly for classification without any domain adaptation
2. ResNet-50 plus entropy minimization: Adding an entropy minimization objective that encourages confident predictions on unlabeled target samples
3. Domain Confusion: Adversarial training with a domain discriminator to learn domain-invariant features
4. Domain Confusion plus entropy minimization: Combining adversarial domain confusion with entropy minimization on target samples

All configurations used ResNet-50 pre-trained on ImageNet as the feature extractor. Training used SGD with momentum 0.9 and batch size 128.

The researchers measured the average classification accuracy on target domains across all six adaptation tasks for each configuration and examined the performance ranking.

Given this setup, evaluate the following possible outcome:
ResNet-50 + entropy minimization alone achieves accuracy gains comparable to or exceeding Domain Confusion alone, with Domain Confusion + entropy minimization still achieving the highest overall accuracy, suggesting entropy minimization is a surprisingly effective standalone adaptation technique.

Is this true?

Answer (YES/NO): YES